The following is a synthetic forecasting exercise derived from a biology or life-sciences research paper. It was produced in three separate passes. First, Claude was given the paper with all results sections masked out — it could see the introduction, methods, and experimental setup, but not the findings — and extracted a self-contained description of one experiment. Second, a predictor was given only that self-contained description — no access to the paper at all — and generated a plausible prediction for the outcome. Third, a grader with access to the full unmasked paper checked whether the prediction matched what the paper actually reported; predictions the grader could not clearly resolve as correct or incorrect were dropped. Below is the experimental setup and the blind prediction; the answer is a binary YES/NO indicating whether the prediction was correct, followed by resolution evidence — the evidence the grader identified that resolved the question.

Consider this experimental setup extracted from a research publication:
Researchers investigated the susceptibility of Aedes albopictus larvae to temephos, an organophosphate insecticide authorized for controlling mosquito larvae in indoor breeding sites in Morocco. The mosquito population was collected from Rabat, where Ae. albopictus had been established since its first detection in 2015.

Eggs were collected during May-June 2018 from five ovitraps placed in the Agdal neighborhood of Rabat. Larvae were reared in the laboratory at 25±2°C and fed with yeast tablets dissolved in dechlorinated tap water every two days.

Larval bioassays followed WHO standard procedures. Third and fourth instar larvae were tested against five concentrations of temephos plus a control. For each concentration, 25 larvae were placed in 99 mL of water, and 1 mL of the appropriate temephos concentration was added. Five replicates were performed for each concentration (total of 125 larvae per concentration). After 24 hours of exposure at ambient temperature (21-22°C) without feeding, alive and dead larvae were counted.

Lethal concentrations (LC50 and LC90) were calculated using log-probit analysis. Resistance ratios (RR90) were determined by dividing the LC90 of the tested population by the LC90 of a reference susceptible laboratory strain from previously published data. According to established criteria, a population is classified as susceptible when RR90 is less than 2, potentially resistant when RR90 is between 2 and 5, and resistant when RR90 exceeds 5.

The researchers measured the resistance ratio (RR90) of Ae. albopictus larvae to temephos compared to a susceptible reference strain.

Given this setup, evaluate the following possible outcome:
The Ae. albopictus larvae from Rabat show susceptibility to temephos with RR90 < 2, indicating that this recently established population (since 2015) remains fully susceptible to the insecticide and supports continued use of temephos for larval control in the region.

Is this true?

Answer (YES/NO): YES